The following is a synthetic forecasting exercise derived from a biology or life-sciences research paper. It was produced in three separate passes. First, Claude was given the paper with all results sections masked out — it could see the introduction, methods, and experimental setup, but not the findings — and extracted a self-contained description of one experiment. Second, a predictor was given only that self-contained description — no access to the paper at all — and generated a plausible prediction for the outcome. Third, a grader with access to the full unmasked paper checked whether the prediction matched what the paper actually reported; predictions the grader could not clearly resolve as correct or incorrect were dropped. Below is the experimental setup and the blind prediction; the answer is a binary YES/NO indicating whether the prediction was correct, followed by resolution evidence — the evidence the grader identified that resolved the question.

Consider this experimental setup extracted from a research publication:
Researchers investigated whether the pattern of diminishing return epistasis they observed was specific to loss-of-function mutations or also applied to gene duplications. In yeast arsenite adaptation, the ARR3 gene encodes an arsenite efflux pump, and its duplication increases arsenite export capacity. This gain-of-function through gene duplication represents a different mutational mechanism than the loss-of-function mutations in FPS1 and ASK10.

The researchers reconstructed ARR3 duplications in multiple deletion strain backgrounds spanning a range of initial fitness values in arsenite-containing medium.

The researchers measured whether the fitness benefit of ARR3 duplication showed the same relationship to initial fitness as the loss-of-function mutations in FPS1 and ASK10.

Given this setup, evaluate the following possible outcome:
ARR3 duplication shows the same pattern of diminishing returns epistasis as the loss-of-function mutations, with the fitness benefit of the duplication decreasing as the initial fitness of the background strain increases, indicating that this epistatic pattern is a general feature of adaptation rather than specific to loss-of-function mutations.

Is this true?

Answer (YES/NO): YES